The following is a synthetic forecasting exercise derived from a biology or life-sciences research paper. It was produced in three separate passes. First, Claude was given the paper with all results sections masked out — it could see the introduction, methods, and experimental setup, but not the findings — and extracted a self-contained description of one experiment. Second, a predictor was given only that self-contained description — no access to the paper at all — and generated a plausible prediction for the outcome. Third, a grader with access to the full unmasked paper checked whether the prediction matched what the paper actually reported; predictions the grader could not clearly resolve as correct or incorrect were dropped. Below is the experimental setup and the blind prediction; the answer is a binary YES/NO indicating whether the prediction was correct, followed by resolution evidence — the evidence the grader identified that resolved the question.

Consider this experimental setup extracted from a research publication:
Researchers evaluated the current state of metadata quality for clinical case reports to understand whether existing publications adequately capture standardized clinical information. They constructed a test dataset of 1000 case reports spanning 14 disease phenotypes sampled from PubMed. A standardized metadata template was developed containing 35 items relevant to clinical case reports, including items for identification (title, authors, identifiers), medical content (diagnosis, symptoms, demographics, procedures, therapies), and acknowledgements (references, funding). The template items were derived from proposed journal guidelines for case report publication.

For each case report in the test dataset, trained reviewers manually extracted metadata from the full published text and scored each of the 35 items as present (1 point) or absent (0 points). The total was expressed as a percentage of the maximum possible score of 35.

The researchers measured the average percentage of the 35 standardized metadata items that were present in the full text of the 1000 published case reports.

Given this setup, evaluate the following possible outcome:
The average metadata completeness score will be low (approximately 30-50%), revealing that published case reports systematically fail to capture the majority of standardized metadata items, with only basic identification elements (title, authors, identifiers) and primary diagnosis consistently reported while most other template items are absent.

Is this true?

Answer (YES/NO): NO